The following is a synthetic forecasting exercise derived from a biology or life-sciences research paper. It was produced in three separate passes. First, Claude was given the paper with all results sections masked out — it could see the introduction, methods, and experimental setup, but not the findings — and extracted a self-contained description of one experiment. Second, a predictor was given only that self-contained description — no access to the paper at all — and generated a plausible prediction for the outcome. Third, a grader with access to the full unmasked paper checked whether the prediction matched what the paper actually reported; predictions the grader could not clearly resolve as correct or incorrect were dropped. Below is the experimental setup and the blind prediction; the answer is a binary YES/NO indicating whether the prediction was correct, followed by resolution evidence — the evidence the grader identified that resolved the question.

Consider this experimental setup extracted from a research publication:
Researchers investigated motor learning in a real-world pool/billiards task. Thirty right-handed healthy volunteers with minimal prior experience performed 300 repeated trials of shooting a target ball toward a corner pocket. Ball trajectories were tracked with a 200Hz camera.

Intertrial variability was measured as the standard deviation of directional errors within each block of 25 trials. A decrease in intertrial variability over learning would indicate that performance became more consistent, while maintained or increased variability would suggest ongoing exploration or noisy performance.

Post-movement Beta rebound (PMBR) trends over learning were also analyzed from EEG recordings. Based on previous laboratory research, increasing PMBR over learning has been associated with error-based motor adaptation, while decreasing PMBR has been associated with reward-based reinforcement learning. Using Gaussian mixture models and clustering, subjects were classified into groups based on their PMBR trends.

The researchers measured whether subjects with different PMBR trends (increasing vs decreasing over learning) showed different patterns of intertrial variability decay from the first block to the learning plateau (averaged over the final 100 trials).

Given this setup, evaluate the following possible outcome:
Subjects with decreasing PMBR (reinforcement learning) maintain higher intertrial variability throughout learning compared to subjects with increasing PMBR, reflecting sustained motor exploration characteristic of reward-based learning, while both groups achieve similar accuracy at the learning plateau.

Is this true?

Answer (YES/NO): NO